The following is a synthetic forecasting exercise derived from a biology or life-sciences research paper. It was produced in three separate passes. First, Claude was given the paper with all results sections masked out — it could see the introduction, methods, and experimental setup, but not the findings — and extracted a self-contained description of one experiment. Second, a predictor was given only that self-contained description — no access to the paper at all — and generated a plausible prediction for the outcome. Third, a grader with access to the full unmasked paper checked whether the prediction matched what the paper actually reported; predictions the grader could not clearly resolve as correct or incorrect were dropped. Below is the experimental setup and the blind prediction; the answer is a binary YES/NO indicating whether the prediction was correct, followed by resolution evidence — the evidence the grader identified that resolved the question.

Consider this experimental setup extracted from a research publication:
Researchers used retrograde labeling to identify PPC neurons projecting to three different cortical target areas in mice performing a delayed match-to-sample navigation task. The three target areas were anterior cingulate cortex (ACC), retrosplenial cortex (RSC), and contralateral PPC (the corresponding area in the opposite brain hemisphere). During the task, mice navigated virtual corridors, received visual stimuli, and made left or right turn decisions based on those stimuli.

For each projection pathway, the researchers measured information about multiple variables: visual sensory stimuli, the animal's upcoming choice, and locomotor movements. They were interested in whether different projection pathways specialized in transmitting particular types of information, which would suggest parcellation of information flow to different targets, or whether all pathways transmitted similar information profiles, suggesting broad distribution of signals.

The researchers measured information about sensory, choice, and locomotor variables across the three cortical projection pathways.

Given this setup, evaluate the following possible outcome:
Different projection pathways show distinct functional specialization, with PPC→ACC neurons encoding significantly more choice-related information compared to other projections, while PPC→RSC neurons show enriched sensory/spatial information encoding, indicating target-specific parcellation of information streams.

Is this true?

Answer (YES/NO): NO